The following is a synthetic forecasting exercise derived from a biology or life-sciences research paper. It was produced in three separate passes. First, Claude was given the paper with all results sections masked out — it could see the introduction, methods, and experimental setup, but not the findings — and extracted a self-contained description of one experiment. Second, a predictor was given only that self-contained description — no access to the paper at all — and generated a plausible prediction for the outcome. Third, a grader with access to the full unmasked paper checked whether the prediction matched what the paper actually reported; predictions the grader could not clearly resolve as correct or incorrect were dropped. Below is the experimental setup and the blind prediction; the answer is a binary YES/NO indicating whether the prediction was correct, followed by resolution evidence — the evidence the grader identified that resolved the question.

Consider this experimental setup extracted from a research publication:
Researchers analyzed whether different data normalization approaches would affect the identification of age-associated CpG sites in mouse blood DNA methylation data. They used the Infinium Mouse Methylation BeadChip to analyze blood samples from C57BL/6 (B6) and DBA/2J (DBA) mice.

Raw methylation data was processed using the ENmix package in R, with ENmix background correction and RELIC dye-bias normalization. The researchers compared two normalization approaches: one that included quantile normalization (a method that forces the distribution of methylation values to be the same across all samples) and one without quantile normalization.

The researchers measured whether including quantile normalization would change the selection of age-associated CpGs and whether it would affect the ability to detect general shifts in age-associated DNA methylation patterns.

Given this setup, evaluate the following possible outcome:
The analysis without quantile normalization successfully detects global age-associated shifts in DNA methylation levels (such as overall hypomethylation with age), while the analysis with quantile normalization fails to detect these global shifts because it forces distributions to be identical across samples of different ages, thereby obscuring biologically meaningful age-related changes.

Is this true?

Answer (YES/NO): YES